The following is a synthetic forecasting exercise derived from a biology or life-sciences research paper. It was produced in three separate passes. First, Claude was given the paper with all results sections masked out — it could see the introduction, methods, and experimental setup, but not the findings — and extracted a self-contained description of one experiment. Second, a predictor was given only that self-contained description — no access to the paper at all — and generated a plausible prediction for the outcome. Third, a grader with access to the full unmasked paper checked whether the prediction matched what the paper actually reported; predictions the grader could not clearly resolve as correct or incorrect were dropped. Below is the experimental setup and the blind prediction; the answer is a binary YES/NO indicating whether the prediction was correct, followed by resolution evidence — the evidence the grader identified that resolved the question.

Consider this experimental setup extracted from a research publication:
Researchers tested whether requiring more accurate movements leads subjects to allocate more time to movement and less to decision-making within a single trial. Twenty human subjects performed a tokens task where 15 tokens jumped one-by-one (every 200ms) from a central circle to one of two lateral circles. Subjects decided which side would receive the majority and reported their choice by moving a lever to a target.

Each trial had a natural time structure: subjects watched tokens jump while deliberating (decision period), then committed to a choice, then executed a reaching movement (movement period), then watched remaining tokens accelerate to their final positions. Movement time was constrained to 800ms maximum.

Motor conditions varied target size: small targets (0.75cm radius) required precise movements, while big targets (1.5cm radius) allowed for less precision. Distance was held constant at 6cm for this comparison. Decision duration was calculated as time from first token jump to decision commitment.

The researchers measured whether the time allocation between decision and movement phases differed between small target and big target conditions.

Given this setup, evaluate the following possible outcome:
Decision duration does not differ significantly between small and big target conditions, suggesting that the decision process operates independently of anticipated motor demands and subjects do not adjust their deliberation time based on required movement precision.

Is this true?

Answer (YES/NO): NO